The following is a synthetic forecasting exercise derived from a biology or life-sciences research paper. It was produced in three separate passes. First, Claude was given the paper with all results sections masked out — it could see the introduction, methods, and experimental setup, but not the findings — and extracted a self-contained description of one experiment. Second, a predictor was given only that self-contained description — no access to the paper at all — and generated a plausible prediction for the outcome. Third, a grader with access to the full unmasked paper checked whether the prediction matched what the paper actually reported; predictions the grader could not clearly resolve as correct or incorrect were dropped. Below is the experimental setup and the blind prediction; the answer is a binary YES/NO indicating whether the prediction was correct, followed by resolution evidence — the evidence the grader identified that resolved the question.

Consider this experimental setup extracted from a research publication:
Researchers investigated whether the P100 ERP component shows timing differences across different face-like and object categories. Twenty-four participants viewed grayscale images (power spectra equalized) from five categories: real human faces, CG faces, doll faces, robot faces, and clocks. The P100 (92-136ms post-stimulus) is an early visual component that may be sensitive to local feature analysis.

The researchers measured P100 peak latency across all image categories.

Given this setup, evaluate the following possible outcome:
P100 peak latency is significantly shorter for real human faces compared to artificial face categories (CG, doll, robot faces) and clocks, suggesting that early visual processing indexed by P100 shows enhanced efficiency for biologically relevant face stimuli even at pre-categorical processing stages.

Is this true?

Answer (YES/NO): NO